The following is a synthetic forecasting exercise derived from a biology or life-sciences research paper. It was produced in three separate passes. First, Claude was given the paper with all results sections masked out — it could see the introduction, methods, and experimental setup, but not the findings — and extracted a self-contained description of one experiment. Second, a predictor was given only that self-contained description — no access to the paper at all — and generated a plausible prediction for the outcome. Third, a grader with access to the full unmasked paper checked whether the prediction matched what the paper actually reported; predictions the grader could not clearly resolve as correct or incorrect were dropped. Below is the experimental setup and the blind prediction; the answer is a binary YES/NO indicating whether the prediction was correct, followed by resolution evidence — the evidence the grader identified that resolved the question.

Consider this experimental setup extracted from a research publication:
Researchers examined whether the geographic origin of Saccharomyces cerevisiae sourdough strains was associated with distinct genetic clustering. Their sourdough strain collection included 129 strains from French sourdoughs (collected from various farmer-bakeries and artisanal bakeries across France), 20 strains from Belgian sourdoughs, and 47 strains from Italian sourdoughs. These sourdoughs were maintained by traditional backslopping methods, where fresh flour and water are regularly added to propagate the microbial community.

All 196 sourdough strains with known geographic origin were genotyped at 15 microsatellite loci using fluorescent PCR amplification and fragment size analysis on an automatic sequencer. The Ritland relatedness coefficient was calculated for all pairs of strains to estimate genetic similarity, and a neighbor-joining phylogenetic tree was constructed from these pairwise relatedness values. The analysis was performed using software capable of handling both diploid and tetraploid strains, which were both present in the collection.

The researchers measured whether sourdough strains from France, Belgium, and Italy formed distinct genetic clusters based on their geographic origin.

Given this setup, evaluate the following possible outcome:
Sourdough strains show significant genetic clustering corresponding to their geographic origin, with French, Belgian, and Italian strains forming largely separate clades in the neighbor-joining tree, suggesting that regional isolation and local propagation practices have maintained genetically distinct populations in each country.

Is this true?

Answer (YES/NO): NO